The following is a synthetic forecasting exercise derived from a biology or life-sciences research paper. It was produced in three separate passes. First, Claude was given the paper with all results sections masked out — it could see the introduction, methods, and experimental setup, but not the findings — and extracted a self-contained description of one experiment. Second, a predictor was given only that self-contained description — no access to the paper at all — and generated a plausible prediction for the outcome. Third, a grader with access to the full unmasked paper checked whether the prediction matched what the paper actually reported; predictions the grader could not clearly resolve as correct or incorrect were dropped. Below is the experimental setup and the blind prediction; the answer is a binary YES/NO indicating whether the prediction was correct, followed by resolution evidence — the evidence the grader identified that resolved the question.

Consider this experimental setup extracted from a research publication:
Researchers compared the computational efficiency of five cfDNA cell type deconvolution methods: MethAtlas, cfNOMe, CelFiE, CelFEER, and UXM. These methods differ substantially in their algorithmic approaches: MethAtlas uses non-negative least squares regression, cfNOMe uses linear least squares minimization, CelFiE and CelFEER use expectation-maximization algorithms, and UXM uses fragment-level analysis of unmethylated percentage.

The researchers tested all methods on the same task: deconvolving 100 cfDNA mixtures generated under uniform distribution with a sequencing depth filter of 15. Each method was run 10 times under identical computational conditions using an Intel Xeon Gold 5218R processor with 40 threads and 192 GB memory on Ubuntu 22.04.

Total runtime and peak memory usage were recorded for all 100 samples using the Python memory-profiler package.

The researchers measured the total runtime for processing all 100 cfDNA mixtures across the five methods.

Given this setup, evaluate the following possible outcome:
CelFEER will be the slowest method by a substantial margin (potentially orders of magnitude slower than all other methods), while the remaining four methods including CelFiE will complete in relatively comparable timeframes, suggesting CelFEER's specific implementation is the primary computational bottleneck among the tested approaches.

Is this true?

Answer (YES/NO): NO